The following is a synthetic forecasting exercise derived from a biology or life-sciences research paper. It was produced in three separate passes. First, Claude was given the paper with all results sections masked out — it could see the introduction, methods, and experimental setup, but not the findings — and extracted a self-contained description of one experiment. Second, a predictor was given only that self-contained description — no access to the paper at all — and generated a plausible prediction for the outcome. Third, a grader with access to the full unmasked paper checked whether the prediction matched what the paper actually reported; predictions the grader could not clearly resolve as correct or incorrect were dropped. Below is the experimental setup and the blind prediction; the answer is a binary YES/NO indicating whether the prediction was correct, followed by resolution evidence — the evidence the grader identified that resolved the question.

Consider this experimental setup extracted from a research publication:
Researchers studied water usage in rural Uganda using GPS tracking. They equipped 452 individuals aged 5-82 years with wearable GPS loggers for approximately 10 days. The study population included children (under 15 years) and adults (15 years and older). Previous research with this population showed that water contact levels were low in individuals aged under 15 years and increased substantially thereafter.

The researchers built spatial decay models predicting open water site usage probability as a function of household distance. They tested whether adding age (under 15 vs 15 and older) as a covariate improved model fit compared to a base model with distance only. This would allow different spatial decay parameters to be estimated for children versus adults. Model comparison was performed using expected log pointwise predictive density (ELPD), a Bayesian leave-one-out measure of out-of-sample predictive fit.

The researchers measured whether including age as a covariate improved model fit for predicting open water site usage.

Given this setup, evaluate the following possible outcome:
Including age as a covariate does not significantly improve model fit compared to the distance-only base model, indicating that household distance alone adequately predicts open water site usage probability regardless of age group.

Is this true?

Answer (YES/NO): YES